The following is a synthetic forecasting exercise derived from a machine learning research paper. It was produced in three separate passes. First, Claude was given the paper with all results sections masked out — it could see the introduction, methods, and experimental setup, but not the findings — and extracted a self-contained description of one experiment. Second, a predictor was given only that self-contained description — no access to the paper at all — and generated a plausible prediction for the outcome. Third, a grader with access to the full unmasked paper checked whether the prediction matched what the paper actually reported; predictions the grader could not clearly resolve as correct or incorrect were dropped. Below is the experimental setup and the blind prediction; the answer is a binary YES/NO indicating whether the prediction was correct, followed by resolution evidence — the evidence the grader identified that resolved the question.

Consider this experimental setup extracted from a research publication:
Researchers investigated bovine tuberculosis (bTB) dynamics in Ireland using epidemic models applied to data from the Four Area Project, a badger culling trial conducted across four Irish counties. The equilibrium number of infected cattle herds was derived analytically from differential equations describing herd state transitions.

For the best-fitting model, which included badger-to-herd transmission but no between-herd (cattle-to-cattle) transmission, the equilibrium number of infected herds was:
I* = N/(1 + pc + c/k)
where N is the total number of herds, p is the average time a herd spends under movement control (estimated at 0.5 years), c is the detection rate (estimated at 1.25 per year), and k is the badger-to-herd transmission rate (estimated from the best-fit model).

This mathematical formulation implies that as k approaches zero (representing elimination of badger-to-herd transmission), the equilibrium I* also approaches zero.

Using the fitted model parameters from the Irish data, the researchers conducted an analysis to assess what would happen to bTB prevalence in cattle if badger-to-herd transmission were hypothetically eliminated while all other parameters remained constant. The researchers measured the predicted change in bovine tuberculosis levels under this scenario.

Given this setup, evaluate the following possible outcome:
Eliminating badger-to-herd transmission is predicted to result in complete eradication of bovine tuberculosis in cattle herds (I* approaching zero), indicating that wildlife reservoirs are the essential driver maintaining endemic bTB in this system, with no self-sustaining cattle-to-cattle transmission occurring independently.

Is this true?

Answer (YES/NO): YES